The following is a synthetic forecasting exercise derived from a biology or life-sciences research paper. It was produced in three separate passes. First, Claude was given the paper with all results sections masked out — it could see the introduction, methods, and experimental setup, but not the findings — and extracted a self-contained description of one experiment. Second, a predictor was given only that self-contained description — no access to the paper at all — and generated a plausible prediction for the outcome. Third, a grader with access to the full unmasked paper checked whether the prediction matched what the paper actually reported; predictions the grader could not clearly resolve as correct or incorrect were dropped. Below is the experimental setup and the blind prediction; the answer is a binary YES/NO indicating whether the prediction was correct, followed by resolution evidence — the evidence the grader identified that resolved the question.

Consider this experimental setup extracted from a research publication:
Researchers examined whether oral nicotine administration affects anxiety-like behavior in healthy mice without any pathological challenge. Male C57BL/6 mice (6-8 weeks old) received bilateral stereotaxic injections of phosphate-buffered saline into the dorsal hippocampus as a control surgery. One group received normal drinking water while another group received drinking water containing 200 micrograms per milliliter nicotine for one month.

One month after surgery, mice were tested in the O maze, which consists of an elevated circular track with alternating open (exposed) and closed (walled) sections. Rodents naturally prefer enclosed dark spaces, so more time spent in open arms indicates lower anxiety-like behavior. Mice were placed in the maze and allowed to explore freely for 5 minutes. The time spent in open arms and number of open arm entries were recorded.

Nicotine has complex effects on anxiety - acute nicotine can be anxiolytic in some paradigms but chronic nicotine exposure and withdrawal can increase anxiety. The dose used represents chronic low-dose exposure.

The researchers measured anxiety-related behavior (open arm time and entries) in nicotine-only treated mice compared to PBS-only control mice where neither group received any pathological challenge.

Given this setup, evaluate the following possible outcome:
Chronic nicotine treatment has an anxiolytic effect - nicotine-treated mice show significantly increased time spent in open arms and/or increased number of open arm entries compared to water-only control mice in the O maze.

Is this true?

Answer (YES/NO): NO